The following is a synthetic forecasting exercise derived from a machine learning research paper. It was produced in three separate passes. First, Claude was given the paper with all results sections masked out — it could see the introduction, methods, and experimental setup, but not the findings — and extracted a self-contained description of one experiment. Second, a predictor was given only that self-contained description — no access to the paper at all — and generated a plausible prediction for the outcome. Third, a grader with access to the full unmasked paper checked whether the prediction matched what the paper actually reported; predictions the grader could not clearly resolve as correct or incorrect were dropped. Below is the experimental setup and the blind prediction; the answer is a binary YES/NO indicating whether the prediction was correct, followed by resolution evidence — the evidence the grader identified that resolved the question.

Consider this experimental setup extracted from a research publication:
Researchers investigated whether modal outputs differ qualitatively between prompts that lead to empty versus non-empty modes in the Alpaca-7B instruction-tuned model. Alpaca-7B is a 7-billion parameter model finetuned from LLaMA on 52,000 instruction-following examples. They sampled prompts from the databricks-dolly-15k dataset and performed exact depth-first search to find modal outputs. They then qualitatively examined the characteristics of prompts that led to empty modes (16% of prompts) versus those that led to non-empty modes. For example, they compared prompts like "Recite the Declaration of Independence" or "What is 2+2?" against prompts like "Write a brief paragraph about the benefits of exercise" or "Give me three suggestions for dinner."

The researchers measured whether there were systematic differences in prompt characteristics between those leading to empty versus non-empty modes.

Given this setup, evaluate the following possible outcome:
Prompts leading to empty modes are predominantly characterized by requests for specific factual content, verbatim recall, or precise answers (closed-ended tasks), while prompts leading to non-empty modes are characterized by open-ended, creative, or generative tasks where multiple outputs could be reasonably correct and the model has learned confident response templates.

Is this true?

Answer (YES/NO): NO